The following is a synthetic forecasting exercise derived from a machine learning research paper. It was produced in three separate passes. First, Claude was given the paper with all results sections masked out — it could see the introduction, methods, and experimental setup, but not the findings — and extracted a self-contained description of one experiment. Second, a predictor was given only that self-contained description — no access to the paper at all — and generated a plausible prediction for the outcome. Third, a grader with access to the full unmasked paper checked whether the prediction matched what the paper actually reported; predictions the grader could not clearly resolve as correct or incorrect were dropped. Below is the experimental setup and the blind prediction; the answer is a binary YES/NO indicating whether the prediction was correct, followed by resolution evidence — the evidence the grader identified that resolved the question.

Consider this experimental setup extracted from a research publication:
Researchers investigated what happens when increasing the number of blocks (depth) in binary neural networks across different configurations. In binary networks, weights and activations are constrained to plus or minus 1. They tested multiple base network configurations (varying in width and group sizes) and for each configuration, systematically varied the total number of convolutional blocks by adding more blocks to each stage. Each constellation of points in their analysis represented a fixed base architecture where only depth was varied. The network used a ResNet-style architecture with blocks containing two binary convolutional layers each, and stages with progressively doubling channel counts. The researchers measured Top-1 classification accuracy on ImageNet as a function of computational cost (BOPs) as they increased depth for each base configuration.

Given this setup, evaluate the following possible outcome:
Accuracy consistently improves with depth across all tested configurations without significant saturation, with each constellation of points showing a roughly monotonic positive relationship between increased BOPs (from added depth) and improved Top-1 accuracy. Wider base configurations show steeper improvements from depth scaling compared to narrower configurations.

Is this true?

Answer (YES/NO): NO